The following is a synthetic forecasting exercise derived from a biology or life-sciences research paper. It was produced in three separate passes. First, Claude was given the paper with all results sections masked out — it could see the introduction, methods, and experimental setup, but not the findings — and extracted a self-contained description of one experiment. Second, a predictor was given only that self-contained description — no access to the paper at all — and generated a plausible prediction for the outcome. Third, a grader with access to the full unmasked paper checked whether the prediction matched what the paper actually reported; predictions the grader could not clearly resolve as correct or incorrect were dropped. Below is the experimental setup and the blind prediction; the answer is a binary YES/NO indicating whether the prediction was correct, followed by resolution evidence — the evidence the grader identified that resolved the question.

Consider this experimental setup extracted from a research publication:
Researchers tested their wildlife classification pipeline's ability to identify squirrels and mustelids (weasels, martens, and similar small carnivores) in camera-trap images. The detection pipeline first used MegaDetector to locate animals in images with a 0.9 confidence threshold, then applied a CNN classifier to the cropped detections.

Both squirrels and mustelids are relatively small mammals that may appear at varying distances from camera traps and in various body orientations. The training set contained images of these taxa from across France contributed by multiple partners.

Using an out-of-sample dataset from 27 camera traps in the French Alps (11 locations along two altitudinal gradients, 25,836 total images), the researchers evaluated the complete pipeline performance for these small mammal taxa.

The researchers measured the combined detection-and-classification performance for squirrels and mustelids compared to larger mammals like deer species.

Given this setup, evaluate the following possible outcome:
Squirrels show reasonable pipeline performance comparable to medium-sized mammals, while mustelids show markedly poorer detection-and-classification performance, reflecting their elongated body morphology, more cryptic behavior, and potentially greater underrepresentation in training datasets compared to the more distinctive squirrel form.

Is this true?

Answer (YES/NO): NO